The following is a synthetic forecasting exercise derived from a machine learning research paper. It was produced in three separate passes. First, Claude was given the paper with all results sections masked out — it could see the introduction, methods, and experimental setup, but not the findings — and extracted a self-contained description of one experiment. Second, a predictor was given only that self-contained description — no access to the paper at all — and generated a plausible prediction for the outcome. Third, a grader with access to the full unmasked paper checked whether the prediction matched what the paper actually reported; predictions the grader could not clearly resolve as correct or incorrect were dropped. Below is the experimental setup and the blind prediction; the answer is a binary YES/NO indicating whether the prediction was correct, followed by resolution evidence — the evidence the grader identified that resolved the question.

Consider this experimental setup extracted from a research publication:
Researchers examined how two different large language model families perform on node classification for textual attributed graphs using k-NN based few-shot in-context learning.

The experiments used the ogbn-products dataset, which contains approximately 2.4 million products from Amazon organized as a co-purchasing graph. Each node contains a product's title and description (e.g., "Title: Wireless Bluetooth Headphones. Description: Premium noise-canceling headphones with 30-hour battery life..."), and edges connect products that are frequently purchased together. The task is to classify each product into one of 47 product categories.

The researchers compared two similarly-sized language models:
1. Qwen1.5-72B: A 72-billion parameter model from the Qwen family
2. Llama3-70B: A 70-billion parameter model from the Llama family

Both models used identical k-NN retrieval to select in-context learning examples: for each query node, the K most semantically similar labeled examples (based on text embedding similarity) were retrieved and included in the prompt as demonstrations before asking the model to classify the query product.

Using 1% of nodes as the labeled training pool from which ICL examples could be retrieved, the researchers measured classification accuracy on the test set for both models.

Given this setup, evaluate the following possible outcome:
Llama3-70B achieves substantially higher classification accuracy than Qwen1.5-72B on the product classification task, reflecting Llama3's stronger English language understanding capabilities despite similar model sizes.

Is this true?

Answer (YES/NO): YES